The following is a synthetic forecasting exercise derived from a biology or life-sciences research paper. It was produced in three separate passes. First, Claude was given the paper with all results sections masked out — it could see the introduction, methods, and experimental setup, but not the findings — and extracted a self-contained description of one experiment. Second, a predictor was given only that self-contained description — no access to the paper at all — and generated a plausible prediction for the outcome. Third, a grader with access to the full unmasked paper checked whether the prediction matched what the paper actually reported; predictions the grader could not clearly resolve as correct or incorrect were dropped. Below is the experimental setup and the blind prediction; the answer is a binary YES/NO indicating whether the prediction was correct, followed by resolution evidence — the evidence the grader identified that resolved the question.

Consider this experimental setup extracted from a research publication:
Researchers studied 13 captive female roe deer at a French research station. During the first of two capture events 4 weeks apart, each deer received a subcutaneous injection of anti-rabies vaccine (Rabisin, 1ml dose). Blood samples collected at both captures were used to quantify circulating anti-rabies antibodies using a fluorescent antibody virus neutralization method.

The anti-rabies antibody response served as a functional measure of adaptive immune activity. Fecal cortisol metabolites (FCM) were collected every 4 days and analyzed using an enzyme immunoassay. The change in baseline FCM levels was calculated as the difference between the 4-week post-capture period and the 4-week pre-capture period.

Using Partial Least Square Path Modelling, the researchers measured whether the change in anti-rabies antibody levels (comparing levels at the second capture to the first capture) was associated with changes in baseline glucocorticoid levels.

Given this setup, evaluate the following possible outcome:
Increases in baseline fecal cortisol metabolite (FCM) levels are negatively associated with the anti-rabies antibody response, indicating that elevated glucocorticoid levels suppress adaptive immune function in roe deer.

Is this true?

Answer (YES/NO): NO